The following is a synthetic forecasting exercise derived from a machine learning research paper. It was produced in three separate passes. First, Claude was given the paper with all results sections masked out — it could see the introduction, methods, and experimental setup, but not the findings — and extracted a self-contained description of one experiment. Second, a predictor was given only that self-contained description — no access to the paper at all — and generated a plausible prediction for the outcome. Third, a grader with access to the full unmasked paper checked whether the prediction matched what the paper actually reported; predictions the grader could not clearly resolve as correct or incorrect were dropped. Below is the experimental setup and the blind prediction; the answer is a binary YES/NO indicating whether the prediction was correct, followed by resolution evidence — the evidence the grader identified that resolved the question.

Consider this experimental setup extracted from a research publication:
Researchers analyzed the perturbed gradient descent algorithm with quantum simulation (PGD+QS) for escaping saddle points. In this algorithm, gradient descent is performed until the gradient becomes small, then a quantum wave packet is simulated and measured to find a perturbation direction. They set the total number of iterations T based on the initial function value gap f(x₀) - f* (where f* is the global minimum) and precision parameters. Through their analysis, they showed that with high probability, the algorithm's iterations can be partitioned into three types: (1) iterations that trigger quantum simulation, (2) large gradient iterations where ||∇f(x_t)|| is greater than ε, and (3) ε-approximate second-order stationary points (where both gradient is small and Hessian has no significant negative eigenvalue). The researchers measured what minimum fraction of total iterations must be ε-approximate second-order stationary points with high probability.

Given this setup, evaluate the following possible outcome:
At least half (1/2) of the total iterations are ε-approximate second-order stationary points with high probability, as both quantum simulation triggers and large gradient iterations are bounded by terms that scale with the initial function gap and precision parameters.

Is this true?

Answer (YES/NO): YES